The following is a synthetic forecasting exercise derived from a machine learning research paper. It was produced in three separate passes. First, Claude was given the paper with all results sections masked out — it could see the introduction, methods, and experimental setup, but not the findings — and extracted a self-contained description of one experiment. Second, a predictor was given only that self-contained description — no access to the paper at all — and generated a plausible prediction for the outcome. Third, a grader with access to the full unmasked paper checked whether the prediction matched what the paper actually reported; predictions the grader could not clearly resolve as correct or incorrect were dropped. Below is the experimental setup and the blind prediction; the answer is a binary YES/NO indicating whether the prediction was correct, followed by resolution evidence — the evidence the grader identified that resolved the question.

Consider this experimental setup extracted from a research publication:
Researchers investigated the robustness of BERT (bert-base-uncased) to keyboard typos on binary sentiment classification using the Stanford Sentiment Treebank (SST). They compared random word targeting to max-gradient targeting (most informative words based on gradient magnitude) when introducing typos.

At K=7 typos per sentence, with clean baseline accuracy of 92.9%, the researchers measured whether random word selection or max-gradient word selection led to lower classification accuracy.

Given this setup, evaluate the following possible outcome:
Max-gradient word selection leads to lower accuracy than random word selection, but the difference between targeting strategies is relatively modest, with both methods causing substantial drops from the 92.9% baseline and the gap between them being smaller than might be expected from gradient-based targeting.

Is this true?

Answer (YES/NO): NO